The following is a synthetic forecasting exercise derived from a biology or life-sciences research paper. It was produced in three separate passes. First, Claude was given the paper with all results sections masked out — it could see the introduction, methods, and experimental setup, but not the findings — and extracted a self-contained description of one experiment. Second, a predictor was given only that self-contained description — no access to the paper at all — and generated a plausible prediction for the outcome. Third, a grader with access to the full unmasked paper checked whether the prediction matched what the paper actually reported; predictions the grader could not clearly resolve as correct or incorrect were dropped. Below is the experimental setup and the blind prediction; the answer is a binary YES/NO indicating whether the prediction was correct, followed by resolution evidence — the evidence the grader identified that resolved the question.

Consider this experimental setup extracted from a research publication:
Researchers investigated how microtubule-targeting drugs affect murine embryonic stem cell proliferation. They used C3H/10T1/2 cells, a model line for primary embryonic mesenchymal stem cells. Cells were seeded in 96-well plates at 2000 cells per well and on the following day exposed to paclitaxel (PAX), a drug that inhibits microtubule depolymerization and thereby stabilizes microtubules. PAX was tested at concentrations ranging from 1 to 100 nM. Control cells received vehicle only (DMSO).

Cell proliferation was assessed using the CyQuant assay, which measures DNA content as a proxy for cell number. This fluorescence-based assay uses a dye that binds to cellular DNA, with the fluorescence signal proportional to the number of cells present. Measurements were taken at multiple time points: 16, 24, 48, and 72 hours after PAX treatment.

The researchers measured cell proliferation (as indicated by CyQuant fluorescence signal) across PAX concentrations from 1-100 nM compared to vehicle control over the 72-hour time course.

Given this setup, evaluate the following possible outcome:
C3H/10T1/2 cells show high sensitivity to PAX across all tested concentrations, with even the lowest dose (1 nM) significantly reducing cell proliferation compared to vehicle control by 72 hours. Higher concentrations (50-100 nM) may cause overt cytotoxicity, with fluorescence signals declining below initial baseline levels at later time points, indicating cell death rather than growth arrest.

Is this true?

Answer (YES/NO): NO